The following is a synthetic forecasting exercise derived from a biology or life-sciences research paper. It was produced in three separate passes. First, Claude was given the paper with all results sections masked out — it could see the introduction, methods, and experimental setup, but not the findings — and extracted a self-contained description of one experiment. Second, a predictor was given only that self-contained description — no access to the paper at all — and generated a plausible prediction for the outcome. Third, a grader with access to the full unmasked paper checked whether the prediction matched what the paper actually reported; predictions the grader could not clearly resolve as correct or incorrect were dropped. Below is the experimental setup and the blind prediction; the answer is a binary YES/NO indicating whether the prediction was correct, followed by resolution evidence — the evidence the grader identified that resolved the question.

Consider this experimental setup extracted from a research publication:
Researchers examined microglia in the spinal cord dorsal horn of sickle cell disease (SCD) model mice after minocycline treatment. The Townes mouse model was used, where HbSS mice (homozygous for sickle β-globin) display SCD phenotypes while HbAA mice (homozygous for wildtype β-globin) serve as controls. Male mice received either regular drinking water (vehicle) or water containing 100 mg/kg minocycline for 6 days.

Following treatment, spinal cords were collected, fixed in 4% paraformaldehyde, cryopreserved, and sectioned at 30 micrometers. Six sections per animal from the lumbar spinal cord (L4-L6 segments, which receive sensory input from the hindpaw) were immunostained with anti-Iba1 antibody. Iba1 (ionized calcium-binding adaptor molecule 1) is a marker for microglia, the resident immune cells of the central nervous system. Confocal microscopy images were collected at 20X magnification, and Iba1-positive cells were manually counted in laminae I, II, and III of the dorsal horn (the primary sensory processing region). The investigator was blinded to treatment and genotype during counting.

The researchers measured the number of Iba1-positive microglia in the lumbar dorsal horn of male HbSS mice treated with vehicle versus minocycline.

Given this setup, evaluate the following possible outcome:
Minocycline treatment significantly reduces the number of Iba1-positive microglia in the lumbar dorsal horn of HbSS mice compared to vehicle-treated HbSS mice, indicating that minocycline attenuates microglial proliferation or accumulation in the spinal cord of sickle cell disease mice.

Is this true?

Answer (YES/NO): NO